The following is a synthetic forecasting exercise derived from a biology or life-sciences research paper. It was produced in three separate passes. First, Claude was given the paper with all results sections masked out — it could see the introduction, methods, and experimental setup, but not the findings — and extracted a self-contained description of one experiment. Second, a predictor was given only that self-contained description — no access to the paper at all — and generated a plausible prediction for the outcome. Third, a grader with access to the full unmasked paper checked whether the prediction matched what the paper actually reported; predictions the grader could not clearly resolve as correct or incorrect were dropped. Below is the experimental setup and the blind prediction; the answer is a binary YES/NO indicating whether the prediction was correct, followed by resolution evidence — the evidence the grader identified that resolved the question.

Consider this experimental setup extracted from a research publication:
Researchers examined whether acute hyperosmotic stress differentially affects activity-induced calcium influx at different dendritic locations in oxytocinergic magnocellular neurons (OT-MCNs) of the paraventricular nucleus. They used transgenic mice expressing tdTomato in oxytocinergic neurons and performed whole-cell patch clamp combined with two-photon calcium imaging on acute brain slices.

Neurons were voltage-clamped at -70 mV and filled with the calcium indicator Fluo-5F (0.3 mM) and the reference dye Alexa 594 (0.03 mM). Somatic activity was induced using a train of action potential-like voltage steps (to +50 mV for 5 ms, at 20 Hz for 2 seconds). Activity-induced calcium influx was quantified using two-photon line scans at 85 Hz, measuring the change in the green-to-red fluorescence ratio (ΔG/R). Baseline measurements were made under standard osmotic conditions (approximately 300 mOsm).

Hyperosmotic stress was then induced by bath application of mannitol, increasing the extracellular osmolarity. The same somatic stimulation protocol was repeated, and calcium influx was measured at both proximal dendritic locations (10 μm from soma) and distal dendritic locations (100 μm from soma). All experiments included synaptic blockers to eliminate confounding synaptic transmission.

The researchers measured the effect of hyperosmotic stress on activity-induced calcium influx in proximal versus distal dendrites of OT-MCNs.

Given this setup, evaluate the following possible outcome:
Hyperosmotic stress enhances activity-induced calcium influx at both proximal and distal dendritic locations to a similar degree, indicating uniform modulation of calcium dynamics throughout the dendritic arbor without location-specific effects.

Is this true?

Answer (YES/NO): NO